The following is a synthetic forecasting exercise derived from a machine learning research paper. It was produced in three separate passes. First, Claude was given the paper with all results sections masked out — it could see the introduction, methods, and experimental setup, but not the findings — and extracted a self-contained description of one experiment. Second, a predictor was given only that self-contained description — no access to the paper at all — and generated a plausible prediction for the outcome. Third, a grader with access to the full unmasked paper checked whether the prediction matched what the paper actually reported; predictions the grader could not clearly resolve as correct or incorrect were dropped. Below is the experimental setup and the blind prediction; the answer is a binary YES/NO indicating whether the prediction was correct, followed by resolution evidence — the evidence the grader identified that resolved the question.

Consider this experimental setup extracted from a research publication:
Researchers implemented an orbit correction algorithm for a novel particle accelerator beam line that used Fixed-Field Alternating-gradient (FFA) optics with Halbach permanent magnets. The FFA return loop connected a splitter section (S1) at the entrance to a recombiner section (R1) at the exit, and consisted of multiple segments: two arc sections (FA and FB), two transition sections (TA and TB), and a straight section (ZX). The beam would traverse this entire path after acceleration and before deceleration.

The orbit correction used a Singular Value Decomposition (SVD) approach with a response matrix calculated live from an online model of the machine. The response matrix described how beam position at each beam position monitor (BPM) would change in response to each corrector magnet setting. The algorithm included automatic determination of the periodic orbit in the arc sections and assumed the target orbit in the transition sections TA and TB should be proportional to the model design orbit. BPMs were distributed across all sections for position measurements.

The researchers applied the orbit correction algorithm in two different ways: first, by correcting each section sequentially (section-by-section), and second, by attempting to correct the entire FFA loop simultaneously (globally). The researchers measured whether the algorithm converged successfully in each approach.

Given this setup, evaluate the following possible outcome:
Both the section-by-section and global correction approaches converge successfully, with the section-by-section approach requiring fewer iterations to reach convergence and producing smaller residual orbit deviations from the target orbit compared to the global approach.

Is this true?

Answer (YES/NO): NO